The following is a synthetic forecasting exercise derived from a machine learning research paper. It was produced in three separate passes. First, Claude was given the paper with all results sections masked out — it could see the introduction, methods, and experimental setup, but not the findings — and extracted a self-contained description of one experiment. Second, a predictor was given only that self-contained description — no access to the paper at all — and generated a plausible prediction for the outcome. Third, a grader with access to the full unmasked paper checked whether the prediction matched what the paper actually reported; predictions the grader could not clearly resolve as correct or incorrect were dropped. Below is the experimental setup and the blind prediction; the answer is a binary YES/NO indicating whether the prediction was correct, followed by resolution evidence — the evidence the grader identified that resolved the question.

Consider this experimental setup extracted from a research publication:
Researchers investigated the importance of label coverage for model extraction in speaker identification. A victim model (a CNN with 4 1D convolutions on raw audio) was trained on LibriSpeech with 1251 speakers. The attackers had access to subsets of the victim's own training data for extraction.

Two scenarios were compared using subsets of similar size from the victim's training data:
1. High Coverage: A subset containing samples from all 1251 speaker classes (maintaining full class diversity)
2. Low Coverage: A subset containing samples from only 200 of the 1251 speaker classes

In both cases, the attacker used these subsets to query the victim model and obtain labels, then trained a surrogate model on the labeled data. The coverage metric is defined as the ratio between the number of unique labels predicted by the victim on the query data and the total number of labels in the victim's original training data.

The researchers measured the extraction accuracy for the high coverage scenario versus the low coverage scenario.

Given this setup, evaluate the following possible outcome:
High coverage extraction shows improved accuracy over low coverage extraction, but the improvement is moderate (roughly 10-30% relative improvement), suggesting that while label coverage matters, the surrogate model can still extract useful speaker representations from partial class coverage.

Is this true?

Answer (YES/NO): NO